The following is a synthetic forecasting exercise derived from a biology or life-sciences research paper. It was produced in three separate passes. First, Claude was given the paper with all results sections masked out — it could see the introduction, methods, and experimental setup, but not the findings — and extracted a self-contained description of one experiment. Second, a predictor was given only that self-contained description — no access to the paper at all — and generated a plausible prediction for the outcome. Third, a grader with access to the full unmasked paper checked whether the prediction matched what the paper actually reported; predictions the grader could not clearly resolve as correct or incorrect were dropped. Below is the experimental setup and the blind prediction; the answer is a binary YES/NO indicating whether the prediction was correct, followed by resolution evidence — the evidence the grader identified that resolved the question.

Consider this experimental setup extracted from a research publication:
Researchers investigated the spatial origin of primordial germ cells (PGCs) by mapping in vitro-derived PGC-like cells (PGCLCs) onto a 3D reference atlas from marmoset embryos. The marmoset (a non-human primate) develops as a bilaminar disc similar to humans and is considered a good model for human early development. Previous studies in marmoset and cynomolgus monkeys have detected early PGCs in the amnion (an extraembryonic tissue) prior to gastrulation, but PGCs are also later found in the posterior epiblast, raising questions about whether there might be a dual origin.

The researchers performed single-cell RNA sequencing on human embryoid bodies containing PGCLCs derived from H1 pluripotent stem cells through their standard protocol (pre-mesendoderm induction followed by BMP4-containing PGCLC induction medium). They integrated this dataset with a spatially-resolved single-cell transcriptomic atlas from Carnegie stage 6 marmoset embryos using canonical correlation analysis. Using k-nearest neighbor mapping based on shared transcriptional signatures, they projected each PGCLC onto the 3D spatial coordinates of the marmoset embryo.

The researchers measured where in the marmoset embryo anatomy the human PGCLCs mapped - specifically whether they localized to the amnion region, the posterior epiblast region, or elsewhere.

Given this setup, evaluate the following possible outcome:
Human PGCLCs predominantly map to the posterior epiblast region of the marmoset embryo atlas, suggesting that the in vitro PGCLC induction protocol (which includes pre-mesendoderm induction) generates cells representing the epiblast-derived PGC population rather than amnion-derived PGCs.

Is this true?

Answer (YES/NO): YES